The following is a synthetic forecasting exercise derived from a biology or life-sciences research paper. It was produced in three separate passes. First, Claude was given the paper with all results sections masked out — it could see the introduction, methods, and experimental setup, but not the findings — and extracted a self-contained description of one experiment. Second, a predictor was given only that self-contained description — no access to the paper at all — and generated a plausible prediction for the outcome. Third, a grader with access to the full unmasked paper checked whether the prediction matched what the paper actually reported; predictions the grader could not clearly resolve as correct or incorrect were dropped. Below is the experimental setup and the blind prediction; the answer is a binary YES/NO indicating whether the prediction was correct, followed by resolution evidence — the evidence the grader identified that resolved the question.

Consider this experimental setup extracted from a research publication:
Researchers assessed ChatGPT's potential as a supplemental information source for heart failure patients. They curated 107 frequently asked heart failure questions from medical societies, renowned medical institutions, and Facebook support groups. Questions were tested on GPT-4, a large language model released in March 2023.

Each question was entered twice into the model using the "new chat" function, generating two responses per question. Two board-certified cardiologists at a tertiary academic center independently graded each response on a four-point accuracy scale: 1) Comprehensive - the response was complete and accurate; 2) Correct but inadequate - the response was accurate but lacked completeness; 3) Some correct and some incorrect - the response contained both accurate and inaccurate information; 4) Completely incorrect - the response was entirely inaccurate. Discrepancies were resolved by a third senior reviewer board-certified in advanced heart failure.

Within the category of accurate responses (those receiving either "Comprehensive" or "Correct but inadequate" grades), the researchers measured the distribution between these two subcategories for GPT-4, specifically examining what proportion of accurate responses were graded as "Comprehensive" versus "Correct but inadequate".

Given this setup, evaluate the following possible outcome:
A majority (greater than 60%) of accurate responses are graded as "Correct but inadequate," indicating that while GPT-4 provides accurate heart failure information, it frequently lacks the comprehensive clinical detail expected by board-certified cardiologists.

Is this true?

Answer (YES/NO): NO